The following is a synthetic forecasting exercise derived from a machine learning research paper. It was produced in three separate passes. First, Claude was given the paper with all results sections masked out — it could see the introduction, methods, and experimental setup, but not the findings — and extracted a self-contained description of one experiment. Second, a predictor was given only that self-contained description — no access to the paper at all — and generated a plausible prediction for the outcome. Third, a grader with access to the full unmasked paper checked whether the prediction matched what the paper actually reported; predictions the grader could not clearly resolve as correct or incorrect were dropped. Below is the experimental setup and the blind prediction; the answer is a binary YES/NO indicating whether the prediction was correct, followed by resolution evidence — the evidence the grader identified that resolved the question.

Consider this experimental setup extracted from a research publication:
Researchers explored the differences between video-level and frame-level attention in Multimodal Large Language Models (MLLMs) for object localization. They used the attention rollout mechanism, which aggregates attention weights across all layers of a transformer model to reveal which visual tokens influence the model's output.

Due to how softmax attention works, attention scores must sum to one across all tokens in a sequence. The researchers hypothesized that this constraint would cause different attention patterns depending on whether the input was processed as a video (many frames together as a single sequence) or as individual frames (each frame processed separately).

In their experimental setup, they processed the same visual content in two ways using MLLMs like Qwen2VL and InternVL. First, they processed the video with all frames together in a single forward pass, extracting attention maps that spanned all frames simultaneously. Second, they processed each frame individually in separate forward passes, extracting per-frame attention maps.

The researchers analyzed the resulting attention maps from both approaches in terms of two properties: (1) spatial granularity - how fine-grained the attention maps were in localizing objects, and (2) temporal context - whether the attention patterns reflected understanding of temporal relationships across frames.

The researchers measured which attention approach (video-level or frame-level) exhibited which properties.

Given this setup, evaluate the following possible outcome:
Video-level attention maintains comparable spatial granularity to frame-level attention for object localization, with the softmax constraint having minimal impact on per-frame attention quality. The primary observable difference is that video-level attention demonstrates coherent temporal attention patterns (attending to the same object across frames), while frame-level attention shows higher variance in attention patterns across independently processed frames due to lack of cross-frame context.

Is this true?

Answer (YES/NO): NO